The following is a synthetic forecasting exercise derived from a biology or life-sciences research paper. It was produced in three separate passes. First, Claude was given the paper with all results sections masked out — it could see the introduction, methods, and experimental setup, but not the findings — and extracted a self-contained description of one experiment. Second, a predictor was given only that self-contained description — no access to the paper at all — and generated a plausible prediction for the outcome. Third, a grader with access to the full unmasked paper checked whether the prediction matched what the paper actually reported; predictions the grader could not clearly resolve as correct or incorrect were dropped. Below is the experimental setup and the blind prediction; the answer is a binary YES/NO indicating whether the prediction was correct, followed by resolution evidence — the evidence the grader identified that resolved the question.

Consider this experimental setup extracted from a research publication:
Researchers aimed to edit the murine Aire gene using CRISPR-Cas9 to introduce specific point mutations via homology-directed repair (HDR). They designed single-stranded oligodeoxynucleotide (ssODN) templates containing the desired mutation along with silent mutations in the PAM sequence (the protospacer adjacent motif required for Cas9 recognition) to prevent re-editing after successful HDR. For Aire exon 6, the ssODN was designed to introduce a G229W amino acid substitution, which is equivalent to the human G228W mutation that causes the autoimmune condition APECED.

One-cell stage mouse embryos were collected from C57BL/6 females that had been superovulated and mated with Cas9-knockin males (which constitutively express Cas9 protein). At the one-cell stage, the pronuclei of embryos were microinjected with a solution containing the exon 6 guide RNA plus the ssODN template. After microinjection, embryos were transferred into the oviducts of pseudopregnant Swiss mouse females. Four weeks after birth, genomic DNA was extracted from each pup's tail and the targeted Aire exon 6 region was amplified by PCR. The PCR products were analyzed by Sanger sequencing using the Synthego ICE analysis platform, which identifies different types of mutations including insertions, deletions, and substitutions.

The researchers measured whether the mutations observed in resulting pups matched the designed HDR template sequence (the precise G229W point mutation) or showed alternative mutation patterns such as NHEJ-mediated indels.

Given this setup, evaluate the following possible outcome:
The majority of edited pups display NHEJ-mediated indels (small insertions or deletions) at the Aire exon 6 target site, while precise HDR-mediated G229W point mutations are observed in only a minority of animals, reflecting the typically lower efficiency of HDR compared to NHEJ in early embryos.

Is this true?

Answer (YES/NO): NO